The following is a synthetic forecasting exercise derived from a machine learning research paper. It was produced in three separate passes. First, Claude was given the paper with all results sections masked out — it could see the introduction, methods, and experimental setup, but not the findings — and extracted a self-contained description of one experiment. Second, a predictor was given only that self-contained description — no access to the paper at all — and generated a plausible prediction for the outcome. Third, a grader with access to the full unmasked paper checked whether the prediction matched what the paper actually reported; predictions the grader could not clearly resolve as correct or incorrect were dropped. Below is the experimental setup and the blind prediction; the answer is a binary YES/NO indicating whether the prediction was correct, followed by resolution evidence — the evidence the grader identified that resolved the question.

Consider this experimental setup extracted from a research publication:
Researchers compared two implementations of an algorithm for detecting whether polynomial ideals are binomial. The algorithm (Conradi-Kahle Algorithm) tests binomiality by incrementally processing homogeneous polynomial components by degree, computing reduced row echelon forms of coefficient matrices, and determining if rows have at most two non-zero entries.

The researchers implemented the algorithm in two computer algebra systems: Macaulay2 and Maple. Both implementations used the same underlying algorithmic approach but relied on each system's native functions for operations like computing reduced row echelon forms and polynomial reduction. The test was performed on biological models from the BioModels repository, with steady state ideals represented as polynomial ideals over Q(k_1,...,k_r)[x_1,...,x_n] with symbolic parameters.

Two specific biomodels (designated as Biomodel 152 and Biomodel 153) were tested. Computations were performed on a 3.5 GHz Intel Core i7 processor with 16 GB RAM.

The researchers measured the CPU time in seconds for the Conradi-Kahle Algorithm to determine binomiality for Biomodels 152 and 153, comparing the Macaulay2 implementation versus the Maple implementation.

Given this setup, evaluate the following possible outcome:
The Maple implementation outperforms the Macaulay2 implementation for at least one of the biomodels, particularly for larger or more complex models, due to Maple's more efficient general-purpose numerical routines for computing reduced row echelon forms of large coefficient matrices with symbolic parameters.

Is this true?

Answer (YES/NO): NO